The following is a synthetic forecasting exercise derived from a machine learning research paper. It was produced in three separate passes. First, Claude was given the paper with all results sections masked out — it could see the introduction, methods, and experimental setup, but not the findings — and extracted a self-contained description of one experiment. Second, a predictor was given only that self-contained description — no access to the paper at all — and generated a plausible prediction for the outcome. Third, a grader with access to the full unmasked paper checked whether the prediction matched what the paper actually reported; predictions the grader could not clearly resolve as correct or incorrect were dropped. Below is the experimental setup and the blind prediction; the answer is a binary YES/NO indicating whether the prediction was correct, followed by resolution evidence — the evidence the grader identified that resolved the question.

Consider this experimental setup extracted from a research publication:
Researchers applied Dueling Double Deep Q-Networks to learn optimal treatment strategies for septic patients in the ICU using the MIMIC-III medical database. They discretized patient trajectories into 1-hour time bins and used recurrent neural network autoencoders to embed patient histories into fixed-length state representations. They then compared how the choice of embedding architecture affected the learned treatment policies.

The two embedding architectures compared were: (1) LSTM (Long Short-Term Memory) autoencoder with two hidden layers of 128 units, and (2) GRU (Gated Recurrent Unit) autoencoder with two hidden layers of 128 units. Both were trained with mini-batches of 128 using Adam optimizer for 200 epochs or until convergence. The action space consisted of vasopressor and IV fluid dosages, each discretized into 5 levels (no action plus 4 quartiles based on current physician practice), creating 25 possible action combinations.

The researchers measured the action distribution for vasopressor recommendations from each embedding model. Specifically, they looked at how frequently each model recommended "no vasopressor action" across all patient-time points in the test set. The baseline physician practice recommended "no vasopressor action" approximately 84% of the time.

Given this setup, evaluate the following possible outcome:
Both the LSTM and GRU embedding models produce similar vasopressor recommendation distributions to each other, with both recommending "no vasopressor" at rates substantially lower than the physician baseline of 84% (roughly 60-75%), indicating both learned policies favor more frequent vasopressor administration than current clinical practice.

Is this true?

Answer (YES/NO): NO